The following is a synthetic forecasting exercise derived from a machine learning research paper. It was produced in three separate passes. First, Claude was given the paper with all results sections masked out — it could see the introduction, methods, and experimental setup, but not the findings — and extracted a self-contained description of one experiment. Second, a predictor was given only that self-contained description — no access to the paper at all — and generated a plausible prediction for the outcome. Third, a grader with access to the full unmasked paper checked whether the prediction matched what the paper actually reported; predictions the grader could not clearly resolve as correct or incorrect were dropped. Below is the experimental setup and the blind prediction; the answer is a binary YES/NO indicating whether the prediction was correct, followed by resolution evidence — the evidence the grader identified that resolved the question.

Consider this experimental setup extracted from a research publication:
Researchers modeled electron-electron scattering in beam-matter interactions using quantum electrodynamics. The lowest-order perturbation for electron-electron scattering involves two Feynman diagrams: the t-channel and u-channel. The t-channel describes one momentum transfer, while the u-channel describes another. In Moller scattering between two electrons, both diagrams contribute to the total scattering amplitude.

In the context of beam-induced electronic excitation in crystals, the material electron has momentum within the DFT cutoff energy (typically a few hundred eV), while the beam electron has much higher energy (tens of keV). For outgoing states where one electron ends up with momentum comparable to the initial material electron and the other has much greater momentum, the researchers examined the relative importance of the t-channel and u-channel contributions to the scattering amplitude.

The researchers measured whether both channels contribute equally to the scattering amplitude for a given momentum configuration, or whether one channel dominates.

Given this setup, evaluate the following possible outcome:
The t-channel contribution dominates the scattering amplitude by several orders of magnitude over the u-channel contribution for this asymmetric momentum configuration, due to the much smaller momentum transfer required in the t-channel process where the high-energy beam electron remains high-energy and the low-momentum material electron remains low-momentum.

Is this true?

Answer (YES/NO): YES